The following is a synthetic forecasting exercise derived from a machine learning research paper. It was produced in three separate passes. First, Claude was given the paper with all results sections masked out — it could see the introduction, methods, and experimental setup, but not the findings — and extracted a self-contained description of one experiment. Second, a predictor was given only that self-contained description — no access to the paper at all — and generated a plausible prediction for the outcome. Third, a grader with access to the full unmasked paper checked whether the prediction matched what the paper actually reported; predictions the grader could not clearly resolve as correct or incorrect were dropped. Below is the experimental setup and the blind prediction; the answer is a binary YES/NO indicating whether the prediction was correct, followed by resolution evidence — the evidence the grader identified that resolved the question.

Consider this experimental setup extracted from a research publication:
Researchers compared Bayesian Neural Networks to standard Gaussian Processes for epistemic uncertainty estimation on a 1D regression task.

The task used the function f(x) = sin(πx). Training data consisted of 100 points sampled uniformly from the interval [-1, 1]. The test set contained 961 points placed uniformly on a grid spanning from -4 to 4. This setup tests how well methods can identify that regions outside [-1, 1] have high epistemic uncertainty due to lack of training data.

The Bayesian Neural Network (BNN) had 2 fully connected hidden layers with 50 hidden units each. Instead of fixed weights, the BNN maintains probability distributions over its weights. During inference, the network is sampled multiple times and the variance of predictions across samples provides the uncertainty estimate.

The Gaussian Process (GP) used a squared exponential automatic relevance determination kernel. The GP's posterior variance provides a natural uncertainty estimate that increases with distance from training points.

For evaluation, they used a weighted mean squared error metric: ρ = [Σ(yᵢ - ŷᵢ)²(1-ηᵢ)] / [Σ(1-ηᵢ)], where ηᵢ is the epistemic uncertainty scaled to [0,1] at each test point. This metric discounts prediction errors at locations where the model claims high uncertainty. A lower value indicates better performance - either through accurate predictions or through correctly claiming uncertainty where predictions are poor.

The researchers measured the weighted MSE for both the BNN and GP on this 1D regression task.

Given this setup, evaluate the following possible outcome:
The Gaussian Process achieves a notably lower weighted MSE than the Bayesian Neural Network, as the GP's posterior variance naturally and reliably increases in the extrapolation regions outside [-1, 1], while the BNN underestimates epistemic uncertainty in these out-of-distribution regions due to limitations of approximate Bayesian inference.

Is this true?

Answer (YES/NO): YES